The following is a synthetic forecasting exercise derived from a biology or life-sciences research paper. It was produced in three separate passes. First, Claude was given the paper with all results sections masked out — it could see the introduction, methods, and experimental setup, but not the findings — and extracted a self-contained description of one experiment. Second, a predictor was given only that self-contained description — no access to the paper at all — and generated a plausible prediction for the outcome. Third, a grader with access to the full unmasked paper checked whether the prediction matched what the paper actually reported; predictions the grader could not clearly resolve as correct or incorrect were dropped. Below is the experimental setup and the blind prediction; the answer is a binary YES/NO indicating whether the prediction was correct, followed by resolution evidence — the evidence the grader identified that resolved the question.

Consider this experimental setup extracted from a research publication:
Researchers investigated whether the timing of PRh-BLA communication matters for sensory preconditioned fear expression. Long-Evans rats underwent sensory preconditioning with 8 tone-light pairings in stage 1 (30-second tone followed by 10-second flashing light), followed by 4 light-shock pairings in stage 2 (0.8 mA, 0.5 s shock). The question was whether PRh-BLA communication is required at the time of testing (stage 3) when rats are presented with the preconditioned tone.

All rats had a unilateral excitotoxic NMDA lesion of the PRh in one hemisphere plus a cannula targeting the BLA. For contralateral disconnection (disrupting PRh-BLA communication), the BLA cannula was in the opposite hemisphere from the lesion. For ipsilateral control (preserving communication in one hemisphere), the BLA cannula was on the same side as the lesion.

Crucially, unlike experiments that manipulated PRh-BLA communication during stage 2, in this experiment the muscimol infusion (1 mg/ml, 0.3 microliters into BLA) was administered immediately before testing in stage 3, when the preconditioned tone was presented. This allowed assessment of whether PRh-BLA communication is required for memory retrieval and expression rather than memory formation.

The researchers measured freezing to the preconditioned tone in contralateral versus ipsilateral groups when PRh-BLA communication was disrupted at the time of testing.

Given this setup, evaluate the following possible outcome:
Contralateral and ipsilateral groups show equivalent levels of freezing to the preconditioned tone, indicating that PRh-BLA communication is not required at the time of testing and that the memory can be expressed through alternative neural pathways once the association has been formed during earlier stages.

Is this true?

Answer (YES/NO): YES